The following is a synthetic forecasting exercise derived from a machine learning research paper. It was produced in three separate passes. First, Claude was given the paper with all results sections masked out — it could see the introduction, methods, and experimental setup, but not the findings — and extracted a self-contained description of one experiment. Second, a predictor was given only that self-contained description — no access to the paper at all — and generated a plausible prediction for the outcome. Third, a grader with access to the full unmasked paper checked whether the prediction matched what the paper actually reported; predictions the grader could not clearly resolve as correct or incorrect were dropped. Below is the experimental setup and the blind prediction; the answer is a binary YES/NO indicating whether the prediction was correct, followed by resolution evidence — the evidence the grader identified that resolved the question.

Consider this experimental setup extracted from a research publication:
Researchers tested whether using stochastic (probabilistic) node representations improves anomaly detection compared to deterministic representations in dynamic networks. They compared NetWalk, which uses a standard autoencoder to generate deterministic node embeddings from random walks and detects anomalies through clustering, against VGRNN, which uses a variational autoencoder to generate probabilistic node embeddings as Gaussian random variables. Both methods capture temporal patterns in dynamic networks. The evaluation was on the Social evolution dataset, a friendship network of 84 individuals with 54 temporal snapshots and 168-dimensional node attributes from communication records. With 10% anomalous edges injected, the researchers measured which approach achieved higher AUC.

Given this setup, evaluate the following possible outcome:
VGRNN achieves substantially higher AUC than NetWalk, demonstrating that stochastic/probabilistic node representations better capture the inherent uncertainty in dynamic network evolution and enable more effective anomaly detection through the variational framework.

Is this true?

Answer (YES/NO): YES